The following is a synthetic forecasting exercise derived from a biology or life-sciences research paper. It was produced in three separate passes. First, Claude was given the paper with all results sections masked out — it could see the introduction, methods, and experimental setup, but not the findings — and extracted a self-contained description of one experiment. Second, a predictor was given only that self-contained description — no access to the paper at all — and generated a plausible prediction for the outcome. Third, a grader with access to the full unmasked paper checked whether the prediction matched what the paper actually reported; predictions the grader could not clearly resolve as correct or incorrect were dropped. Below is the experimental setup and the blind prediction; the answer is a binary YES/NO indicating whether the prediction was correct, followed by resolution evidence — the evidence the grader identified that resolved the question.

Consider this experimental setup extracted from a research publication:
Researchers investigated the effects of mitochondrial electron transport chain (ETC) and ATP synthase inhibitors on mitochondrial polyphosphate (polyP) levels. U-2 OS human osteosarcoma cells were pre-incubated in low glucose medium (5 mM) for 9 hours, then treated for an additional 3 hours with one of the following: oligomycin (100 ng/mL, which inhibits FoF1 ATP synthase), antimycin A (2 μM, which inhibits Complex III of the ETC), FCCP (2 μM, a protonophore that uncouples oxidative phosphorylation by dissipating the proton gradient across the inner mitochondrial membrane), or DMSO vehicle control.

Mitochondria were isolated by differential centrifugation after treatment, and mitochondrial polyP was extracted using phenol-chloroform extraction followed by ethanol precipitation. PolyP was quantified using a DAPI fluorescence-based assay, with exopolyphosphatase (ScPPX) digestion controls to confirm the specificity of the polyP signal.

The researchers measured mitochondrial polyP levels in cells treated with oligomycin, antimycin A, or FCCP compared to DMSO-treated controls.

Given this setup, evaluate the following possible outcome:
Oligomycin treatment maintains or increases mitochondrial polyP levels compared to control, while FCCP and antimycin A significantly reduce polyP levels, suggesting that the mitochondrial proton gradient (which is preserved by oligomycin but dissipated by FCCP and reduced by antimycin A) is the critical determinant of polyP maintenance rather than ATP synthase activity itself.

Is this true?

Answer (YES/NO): NO